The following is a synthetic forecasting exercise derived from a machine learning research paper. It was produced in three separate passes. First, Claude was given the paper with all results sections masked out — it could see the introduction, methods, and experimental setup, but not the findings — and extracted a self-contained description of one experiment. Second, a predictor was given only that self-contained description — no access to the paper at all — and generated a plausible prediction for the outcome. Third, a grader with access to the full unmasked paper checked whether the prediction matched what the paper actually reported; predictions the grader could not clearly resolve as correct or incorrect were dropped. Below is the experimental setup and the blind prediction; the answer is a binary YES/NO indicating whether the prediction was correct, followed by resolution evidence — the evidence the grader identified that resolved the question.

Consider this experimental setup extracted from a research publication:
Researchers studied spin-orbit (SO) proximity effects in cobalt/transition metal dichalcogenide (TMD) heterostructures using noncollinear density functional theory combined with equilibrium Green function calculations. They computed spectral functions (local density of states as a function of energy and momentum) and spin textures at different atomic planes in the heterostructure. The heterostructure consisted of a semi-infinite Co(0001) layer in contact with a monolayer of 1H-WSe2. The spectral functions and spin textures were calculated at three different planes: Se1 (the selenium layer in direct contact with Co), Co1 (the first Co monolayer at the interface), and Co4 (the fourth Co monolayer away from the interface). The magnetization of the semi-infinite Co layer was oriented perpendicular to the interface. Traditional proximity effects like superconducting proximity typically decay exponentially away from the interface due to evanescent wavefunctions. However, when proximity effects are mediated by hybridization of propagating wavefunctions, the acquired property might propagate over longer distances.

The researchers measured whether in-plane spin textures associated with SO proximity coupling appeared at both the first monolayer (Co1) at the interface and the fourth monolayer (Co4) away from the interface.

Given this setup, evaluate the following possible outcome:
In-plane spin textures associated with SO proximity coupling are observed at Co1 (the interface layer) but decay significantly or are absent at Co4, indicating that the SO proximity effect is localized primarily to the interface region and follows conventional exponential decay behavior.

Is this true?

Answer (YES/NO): NO